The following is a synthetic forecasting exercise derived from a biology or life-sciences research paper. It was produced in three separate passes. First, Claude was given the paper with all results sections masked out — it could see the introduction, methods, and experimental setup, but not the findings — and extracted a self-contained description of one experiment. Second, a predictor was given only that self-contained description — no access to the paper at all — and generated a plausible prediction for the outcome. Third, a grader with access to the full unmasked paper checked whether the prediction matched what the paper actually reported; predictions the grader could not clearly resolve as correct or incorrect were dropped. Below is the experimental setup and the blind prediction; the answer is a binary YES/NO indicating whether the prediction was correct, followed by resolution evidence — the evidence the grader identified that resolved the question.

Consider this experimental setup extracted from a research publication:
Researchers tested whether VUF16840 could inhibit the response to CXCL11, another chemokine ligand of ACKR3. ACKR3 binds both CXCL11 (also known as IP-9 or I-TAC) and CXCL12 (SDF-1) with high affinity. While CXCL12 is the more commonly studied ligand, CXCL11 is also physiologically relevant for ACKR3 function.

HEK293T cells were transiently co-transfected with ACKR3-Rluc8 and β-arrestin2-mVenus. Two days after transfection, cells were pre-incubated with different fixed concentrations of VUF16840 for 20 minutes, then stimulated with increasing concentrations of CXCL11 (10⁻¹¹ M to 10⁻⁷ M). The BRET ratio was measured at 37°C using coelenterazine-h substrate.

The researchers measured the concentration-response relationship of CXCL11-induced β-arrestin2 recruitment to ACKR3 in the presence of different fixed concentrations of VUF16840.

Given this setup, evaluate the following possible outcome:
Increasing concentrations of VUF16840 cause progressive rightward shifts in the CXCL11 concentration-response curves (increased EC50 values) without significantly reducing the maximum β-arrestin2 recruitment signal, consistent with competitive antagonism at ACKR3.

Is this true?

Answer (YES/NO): NO